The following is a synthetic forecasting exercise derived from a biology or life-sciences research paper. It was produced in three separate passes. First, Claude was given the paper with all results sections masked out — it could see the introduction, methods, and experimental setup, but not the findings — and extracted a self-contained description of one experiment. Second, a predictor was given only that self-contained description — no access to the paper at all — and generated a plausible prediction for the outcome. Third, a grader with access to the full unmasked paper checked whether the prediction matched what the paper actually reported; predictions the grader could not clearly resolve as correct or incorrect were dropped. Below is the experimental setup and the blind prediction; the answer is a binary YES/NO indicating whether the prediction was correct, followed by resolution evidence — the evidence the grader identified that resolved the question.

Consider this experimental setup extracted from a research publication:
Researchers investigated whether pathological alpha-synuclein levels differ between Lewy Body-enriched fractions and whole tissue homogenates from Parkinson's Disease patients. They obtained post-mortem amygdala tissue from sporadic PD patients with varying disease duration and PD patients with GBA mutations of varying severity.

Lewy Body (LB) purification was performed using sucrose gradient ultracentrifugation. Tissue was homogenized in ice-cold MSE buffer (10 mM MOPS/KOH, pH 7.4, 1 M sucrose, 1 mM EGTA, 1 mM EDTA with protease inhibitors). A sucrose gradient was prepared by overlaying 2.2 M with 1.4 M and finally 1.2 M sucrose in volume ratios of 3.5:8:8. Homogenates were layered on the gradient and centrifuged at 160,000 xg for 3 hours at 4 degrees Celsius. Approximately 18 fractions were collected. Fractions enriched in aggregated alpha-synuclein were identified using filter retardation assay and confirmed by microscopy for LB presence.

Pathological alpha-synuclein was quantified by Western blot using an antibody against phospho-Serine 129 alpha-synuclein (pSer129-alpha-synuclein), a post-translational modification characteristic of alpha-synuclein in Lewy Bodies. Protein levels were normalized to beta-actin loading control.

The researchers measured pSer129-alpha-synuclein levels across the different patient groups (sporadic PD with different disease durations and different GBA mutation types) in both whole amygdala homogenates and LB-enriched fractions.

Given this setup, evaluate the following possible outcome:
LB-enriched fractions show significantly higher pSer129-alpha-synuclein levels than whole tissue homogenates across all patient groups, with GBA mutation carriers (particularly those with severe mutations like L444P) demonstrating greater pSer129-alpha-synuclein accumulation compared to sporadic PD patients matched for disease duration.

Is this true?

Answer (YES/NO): NO